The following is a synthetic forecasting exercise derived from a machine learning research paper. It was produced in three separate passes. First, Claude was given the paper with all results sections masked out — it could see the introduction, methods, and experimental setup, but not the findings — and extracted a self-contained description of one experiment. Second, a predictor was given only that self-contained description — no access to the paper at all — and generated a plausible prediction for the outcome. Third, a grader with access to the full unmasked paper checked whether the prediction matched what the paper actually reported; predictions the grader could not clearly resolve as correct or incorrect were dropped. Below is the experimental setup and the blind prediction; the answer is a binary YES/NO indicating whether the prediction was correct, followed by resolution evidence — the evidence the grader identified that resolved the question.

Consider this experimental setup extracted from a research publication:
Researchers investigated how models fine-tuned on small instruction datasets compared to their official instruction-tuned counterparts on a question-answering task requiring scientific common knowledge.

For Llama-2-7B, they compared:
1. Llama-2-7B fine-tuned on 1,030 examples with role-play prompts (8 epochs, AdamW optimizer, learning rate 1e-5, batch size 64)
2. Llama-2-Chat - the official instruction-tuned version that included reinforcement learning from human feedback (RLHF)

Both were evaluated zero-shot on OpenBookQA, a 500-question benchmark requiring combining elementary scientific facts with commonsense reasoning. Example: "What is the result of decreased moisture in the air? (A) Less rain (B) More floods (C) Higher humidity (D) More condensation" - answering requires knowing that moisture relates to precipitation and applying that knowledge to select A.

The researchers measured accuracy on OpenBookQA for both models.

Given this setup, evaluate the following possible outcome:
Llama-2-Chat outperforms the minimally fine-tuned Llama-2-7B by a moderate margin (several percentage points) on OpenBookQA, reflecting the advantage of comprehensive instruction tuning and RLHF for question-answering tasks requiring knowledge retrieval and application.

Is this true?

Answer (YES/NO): NO